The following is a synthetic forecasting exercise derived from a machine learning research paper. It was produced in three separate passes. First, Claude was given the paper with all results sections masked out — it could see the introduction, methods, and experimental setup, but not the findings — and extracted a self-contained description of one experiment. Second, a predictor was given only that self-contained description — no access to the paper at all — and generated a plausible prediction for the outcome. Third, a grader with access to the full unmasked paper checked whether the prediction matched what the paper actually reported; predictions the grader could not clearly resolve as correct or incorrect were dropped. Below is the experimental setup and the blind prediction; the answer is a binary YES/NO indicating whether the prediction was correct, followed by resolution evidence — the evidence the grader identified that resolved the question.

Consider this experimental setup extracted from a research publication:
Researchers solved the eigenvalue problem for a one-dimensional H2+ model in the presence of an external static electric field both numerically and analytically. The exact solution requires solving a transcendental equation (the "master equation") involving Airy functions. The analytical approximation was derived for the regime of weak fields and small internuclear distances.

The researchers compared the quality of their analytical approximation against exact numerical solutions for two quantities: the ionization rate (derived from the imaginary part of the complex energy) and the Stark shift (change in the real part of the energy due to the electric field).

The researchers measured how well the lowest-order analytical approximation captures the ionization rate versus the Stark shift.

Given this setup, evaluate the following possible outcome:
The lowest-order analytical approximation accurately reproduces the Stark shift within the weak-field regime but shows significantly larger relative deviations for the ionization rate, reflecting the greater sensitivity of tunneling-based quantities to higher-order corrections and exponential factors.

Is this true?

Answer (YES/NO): NO